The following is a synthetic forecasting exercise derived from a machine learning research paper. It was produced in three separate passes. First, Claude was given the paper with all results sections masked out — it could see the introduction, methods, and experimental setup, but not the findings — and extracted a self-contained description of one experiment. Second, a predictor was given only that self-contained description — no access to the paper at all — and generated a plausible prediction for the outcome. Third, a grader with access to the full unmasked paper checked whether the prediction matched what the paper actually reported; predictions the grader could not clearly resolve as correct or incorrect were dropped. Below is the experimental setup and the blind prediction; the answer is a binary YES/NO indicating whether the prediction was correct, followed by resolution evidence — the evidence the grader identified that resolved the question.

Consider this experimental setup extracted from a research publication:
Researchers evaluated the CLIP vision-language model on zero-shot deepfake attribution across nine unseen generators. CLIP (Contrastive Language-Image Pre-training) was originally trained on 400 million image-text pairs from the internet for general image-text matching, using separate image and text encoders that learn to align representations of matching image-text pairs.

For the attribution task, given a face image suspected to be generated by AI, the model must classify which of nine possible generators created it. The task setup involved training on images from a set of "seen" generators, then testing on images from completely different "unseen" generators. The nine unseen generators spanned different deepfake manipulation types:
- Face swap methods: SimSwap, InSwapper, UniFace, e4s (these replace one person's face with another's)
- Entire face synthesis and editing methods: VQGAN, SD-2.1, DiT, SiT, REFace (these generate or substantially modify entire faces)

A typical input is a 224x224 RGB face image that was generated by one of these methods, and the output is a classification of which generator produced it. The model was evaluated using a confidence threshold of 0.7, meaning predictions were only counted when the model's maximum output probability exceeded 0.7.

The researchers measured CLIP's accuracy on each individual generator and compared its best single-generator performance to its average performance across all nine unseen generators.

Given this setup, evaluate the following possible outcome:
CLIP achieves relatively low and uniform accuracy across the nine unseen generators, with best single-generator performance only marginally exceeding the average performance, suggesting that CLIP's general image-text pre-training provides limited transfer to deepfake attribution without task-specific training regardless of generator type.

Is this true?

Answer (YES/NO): NO